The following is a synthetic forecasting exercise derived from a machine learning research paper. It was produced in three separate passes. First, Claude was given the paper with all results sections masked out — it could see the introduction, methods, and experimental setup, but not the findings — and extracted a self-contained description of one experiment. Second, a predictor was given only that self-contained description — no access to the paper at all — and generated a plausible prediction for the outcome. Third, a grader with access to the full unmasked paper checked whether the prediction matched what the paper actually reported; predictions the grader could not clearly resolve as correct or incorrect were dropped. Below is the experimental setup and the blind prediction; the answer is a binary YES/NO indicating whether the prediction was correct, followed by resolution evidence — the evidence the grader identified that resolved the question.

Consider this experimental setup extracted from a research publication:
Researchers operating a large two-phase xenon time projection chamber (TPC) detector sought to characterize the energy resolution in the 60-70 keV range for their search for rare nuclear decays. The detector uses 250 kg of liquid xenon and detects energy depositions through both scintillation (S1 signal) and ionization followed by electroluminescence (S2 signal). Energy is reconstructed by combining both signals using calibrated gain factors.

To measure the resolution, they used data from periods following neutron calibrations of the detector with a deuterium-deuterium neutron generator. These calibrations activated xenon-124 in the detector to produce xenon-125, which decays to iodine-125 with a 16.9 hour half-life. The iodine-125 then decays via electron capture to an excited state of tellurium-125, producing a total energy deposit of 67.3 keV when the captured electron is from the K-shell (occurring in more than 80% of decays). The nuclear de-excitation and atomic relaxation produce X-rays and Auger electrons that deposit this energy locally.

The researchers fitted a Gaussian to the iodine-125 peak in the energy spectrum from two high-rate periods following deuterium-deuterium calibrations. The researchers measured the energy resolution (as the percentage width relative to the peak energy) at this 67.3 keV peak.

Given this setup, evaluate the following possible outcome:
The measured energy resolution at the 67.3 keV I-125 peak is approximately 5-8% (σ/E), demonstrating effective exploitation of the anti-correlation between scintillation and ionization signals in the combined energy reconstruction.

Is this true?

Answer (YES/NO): NO